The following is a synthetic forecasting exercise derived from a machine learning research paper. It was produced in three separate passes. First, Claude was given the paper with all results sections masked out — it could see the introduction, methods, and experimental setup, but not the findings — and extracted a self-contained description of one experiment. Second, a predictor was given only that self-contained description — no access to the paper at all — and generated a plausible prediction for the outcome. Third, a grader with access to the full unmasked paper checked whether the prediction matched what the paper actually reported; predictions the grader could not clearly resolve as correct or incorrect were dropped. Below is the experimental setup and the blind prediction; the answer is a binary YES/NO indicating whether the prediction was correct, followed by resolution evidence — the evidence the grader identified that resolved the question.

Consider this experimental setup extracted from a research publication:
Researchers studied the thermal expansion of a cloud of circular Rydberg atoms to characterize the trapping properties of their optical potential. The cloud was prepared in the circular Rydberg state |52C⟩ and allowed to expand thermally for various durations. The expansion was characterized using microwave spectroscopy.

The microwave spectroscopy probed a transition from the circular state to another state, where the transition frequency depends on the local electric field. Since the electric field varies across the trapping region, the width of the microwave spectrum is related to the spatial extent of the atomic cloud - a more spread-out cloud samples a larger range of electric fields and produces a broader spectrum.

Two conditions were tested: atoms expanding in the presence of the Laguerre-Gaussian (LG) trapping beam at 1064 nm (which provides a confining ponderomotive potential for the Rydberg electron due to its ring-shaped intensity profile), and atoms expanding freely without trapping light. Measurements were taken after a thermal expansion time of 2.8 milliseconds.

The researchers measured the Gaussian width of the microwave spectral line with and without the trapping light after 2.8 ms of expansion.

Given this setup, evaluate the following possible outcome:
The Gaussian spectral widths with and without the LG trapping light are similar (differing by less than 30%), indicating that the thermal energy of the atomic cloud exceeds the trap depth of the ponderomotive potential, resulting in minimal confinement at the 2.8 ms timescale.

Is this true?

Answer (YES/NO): NO